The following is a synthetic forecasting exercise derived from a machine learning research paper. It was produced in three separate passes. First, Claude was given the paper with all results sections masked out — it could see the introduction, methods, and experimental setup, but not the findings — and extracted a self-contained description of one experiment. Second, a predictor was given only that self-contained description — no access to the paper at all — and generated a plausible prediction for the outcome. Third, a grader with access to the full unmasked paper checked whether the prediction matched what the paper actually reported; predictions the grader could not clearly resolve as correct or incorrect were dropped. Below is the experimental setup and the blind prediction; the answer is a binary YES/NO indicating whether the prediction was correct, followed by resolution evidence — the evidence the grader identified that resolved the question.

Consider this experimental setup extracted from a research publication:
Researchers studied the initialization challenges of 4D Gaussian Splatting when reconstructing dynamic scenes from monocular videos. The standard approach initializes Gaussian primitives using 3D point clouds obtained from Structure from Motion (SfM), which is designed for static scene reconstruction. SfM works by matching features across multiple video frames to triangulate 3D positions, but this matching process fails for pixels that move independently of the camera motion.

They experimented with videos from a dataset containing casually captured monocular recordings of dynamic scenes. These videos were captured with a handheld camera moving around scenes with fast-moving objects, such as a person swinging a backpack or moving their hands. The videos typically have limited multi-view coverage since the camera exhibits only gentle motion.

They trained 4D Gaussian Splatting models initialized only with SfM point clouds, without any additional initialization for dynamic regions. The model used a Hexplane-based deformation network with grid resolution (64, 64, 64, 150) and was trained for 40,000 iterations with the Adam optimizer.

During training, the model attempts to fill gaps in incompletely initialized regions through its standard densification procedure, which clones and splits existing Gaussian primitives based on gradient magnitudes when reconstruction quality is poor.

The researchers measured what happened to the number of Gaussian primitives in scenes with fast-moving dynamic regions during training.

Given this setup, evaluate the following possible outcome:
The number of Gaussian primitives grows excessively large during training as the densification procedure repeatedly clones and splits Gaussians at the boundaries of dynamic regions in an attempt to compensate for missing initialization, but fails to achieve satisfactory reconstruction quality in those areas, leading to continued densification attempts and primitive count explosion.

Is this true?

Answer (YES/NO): YES